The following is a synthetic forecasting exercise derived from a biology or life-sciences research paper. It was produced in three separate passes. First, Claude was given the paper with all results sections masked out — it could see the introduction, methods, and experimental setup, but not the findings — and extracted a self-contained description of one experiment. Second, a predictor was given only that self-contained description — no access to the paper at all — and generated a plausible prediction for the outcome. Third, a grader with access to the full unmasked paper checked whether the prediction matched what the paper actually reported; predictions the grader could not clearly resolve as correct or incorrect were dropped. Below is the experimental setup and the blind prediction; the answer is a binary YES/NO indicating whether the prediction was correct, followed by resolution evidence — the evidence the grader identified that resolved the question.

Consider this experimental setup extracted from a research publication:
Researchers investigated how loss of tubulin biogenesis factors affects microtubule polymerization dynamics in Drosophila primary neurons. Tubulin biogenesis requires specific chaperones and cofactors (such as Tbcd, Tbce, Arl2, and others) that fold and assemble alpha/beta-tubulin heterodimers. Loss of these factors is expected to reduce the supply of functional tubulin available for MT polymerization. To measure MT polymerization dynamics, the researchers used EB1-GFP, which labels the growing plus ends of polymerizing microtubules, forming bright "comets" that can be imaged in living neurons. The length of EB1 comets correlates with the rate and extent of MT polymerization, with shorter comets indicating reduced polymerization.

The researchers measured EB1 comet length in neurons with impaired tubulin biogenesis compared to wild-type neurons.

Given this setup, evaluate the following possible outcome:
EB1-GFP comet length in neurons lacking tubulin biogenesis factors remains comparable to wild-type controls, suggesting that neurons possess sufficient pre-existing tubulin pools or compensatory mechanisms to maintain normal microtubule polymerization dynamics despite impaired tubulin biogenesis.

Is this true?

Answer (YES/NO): NO